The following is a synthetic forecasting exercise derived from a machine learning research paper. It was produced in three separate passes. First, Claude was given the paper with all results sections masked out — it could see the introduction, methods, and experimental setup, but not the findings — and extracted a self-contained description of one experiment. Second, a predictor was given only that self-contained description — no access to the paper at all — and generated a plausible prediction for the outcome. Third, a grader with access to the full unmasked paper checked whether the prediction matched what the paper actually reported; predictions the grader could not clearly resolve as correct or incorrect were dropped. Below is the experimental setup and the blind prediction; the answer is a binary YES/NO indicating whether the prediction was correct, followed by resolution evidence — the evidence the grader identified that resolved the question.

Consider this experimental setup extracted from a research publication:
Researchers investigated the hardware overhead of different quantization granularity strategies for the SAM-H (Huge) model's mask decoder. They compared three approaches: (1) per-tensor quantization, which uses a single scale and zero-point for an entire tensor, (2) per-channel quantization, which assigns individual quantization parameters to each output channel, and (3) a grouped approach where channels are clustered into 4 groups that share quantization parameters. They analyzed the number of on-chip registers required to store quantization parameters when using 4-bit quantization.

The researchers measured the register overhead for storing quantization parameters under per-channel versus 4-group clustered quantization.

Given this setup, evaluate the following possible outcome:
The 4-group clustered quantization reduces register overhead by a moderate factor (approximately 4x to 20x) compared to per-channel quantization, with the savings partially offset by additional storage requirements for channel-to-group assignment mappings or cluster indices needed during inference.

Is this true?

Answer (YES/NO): NO